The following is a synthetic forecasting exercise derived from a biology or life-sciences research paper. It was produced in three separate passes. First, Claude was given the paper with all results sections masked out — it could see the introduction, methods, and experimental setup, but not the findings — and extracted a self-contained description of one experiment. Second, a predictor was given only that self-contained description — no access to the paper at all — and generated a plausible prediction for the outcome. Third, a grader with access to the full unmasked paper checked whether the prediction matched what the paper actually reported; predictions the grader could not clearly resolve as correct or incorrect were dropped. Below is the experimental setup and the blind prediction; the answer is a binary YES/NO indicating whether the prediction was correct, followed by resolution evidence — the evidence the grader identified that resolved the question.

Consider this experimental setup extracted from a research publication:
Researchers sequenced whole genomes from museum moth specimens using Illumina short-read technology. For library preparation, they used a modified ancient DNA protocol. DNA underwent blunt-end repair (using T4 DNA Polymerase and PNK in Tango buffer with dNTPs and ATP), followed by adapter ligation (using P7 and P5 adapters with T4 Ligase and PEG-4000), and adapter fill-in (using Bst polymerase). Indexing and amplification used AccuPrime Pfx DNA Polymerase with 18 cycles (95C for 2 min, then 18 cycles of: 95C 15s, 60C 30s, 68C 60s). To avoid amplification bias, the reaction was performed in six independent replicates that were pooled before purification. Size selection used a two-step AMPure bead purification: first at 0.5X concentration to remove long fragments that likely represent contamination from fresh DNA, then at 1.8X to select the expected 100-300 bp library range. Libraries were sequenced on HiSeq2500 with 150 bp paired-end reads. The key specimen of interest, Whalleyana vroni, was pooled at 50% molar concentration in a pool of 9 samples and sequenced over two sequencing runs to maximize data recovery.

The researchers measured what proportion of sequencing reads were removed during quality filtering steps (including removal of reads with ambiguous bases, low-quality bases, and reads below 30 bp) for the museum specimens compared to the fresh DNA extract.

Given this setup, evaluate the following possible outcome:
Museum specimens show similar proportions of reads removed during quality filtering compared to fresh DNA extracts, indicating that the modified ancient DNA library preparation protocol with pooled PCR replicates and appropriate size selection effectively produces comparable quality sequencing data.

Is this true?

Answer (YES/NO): YES